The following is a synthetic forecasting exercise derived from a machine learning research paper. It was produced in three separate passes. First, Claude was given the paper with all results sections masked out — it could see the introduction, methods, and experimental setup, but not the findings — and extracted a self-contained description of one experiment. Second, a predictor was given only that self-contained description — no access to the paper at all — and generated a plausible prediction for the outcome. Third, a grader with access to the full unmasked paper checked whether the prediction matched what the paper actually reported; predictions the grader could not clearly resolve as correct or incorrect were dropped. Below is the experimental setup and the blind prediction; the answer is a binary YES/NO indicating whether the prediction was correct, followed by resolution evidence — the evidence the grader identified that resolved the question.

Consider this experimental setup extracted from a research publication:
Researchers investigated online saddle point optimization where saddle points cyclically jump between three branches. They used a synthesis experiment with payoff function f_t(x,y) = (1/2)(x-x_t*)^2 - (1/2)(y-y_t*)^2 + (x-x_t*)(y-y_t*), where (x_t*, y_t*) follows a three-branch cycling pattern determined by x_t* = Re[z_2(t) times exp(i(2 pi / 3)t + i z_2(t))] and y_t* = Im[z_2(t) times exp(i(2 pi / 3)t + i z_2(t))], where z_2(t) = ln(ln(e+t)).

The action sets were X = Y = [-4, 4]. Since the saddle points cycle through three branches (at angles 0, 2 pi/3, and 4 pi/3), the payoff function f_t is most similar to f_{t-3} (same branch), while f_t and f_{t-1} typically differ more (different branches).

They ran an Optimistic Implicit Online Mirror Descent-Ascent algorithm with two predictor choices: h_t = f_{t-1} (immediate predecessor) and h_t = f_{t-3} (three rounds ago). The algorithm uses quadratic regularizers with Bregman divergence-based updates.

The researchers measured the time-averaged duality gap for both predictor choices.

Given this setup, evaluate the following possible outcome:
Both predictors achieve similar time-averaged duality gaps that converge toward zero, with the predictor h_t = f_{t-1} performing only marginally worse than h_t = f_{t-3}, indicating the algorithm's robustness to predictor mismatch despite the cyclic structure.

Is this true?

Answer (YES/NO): NO